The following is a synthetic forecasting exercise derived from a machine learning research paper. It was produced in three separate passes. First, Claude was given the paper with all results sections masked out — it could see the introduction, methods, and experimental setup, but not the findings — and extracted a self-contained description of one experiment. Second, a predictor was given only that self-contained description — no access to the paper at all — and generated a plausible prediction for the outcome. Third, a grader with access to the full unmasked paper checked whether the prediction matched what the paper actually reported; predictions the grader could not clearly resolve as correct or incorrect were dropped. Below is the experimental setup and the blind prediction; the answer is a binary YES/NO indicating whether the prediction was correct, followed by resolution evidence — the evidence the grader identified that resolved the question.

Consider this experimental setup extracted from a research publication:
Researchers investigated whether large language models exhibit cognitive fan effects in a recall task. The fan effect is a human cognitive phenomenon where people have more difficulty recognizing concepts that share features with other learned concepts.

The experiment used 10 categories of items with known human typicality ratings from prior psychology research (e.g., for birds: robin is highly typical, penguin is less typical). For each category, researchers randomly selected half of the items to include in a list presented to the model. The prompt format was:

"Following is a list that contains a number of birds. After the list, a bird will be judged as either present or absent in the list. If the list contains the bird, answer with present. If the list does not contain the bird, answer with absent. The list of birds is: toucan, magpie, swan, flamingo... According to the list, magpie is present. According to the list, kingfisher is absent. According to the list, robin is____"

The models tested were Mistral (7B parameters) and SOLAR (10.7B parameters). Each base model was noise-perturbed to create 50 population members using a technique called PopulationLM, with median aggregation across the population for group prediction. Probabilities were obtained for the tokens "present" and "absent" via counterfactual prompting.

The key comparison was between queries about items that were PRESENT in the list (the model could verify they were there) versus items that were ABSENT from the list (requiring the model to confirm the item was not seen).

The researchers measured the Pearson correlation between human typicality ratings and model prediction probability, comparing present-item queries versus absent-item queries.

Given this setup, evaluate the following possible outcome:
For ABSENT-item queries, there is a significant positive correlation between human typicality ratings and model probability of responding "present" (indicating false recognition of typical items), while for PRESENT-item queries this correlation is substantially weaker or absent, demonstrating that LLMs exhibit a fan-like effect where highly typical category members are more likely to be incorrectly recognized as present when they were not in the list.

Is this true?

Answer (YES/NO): NO